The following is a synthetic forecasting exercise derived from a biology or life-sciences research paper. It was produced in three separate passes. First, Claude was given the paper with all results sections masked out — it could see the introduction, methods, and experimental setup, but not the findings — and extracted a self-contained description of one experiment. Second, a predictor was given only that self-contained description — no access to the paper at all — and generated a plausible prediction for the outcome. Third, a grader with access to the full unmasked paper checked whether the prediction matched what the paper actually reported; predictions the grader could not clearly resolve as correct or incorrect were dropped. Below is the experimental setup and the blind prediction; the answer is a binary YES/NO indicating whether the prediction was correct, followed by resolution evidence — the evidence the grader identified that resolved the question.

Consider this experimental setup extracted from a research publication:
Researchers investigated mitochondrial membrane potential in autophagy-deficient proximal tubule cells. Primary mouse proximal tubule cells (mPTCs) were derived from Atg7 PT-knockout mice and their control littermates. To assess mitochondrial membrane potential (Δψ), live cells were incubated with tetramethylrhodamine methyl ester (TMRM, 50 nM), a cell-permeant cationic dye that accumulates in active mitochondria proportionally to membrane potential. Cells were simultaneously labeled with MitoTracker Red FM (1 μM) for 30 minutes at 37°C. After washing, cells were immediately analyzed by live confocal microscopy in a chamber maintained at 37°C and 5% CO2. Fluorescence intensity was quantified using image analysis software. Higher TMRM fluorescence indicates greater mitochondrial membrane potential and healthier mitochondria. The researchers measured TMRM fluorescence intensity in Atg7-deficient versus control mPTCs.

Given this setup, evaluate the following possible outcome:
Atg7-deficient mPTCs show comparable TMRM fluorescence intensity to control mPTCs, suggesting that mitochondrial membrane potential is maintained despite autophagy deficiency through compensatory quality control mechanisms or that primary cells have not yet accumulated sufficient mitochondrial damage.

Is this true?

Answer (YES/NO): NO